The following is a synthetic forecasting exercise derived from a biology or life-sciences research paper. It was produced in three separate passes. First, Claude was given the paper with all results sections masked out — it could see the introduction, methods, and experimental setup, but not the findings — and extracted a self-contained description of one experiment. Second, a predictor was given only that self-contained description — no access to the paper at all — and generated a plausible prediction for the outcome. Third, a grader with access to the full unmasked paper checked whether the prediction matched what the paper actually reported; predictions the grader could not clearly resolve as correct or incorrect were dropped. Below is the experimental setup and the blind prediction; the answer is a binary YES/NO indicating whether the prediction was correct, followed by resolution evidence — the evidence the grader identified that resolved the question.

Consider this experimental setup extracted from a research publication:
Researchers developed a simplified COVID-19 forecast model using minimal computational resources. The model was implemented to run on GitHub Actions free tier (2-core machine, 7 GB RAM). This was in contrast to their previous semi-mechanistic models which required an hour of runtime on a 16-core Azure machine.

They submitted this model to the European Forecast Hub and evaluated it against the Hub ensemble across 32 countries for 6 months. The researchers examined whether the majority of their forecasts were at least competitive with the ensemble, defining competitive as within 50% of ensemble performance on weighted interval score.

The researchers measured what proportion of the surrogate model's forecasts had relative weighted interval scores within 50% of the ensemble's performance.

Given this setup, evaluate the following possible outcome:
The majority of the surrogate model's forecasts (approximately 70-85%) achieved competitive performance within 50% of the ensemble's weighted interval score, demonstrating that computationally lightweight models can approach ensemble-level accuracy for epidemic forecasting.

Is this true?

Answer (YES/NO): NO